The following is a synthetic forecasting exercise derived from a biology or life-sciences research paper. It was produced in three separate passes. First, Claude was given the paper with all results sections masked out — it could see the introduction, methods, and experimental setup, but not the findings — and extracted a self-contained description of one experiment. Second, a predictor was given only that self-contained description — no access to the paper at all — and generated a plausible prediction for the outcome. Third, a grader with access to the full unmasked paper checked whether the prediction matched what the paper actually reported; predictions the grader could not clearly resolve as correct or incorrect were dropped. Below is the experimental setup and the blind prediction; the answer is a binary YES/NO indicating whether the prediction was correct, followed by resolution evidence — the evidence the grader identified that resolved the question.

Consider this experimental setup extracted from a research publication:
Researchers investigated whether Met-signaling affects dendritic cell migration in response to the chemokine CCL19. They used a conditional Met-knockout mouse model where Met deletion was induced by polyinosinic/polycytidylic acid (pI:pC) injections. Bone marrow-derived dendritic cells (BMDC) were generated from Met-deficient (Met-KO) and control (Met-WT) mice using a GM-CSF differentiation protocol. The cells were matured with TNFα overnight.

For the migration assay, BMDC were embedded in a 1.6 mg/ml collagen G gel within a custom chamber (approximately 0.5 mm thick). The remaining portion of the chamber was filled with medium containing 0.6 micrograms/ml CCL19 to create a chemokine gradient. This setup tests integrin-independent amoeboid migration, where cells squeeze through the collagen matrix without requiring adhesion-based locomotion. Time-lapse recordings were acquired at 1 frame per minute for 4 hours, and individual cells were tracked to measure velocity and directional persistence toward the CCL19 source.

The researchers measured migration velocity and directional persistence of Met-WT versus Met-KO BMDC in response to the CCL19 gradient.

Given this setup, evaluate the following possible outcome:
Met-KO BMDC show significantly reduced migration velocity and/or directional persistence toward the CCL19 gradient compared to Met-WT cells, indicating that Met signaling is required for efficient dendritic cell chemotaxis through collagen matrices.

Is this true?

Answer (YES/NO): NO